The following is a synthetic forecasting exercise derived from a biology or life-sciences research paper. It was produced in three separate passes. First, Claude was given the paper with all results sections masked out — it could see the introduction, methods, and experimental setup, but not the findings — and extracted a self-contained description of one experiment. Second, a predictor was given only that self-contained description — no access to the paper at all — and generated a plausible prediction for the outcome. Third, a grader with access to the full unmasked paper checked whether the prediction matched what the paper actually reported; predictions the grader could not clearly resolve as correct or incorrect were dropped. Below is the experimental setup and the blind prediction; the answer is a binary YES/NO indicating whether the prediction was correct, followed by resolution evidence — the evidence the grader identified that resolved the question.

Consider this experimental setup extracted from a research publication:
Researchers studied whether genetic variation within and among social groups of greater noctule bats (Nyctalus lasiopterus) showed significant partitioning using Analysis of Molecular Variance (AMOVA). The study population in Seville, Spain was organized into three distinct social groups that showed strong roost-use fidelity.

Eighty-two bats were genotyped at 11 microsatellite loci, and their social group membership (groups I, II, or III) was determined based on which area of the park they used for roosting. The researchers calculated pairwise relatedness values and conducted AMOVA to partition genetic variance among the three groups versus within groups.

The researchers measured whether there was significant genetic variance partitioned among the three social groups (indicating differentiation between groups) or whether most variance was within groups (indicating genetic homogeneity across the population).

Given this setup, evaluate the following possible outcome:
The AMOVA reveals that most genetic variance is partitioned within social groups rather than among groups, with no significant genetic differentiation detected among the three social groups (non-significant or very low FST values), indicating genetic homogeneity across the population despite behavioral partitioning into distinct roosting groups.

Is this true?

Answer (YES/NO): YES